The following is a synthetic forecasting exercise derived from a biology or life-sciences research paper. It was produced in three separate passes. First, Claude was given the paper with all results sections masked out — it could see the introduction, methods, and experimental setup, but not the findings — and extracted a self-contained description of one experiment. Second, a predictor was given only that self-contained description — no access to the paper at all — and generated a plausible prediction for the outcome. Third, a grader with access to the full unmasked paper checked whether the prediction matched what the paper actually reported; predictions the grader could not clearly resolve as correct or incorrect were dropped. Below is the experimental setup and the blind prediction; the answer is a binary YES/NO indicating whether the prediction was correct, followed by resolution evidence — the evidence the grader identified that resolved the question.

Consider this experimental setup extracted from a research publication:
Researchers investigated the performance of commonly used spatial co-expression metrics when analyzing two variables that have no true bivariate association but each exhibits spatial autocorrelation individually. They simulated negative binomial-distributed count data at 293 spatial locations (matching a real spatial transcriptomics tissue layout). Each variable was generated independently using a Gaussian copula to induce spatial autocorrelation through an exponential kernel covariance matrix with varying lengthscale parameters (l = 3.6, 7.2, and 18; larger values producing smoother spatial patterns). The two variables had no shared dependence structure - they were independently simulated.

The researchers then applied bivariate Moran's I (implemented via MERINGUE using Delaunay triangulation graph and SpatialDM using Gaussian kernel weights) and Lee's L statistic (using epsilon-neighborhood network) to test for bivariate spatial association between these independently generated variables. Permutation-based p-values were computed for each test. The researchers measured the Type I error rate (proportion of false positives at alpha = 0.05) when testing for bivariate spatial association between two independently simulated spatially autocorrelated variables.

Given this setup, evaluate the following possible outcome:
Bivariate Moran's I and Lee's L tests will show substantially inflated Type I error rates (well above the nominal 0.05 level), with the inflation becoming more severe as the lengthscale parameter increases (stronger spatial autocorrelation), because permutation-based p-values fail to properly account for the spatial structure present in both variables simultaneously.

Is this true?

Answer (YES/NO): YES